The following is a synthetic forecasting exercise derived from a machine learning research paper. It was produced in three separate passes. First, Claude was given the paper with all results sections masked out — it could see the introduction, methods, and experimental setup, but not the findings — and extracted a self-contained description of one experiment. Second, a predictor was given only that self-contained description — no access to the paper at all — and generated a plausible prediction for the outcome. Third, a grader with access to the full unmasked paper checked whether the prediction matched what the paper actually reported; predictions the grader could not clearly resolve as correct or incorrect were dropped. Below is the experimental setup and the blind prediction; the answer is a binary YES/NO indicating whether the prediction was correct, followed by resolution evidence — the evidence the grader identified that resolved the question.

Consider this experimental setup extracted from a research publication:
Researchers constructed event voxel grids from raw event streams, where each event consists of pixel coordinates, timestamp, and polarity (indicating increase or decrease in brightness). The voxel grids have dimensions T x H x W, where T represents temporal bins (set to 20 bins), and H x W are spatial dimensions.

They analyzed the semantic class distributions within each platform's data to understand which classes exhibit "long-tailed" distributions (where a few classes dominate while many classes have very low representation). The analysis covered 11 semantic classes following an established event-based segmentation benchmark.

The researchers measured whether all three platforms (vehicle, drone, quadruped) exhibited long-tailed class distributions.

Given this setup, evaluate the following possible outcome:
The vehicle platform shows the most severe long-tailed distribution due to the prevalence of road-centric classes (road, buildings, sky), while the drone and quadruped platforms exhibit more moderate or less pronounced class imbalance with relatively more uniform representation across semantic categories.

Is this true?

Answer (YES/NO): NO